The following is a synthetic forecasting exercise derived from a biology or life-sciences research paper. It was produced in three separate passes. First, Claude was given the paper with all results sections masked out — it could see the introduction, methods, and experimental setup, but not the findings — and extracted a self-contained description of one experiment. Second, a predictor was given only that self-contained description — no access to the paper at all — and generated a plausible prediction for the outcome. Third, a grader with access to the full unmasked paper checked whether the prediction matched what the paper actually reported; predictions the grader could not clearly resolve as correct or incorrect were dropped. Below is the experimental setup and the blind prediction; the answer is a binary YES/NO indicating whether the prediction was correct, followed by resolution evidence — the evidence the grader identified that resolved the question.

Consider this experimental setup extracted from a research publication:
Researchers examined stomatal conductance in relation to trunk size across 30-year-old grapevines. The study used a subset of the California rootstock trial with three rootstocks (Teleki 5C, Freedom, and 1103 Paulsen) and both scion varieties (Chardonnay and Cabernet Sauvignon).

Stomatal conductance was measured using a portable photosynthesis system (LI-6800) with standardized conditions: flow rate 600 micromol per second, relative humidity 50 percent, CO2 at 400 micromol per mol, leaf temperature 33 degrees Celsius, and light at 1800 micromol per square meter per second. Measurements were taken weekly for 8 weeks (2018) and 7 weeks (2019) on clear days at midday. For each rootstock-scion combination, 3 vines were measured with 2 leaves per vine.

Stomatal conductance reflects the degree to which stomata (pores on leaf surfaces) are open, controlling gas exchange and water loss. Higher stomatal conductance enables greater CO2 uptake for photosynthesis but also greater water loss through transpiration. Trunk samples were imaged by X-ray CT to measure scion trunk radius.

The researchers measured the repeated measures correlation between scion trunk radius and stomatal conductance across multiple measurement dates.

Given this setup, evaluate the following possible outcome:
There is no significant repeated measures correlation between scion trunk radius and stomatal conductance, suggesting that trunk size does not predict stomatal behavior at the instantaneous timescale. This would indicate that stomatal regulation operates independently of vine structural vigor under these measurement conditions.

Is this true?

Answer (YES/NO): NO